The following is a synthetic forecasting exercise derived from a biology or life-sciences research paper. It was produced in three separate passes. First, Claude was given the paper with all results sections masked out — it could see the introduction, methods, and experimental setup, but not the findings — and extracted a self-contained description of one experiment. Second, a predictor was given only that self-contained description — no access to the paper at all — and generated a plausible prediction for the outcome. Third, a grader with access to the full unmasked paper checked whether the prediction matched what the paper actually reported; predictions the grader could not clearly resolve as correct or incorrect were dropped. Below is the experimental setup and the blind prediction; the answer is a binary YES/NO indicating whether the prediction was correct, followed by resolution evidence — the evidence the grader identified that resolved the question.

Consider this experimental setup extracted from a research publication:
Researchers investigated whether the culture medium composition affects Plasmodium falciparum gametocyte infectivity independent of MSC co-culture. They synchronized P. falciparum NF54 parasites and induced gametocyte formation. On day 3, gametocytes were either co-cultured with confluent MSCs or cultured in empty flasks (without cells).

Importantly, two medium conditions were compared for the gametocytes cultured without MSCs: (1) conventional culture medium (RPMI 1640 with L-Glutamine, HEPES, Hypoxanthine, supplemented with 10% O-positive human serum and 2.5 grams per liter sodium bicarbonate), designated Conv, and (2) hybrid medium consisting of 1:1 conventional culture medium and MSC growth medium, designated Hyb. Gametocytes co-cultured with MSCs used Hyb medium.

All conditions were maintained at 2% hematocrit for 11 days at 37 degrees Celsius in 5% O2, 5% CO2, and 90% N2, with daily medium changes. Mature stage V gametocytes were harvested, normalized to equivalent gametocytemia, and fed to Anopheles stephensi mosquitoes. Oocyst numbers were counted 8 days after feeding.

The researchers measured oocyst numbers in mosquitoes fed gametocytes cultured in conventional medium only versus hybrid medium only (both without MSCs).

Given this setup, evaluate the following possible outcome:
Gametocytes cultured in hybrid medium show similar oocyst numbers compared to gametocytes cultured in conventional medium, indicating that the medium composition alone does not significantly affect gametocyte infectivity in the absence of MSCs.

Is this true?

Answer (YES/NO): YES